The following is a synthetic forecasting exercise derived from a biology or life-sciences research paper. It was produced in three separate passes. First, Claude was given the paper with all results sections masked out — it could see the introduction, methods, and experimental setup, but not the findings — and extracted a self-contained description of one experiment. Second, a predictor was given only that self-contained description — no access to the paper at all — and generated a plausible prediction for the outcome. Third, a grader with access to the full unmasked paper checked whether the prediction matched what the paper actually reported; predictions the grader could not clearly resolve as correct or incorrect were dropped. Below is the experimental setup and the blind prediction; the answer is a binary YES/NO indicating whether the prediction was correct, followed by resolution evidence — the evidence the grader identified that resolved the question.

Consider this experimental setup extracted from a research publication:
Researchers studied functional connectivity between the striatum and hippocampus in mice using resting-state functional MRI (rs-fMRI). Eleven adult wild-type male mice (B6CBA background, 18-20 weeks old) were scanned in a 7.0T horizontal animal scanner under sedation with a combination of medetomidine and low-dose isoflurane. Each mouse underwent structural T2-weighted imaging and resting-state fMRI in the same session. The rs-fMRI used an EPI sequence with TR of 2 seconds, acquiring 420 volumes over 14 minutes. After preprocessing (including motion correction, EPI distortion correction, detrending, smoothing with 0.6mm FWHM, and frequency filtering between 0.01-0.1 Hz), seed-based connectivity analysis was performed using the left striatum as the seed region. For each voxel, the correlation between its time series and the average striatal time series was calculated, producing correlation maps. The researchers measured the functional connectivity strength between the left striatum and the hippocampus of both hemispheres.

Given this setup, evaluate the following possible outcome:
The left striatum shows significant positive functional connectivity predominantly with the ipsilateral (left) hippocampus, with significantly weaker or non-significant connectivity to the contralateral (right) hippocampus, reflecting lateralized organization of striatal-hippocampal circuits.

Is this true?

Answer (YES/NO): NO